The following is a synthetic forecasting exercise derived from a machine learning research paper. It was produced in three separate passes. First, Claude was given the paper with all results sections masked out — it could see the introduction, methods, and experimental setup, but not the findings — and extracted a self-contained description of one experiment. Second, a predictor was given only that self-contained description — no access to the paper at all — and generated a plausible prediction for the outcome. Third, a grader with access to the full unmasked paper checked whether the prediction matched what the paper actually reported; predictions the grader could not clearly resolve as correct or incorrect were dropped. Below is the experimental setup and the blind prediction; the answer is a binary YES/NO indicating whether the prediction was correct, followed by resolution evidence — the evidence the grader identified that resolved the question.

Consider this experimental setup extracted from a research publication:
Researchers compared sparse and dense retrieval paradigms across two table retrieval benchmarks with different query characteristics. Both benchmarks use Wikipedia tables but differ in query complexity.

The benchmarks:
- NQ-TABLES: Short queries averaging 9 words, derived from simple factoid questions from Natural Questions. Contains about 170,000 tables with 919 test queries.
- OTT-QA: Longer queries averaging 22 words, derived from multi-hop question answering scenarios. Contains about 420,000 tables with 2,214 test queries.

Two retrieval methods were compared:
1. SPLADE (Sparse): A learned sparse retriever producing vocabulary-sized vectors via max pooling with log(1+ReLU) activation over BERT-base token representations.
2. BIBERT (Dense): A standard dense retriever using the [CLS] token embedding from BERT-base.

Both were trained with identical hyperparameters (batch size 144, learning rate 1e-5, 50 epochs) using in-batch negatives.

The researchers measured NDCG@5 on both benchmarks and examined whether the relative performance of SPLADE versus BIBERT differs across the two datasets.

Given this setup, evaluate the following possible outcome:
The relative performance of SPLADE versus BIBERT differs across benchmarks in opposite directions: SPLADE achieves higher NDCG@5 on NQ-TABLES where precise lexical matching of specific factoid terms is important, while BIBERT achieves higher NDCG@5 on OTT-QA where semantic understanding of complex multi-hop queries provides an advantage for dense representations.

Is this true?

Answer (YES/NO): NO